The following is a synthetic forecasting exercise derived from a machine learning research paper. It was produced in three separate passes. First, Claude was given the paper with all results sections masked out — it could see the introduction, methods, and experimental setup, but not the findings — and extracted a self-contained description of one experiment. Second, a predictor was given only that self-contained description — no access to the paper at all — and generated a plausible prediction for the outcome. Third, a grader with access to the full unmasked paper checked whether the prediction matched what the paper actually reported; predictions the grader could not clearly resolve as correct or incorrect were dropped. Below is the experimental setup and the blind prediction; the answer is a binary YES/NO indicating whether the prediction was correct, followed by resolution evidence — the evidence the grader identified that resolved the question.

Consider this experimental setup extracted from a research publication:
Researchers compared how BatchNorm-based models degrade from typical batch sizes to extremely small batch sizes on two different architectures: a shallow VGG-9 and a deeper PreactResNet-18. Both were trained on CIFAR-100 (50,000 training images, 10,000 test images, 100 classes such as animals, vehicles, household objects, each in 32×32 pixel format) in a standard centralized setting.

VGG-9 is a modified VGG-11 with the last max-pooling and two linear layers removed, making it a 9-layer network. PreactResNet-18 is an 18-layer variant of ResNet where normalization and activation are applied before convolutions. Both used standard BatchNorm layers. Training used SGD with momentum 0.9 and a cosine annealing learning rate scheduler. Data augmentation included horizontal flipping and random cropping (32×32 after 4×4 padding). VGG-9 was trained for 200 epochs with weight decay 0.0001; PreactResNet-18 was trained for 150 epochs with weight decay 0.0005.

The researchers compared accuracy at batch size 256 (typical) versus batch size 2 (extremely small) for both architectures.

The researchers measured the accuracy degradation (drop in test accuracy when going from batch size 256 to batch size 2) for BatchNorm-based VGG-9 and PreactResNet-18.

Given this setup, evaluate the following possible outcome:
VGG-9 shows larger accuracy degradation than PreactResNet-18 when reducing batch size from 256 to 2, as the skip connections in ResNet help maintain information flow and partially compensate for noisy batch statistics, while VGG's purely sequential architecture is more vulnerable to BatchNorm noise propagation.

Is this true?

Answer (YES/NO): NO